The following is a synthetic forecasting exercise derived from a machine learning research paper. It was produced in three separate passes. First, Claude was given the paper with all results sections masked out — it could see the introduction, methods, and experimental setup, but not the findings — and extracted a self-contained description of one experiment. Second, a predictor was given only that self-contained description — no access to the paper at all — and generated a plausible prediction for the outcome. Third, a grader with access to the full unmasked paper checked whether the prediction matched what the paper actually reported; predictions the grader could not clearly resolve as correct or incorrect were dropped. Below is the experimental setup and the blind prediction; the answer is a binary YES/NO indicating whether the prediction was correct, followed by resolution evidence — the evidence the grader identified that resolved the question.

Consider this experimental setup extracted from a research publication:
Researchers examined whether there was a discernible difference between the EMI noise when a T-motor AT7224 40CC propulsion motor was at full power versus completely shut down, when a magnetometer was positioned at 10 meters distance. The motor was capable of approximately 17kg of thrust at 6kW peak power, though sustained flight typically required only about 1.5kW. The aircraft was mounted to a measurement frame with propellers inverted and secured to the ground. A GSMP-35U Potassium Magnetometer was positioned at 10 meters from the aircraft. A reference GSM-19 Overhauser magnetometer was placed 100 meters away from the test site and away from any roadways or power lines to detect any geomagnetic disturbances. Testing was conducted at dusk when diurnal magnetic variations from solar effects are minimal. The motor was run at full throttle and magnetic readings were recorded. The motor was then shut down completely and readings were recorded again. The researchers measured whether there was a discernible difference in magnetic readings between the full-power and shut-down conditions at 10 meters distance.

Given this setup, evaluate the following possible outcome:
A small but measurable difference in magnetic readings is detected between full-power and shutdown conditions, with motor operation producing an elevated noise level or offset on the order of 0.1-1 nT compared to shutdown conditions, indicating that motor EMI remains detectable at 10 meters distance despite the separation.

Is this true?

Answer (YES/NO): NO